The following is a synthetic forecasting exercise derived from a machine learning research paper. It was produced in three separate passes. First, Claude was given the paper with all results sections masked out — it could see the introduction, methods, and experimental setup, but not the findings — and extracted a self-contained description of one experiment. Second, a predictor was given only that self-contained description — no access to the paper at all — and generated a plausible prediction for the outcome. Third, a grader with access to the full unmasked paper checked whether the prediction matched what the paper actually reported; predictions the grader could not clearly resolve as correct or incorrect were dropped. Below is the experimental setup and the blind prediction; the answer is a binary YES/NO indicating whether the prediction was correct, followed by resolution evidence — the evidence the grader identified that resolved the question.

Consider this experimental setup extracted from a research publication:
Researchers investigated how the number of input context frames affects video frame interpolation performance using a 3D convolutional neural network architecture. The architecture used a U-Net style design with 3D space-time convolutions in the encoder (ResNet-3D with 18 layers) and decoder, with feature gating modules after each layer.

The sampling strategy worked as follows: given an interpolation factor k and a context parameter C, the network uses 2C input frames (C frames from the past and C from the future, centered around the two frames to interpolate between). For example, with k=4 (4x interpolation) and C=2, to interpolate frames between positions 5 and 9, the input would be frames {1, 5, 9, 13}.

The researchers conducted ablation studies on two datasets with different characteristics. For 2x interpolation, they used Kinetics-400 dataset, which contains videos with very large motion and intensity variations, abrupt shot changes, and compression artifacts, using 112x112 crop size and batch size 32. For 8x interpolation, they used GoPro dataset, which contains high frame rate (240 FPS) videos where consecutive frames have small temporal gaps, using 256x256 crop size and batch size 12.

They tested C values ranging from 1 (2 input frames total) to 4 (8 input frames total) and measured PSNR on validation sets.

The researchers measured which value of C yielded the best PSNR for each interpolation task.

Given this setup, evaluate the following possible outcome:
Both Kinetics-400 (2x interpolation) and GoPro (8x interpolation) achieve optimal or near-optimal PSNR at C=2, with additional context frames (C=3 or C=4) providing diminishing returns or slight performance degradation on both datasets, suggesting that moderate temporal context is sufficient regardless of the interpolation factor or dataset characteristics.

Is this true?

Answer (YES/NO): NO